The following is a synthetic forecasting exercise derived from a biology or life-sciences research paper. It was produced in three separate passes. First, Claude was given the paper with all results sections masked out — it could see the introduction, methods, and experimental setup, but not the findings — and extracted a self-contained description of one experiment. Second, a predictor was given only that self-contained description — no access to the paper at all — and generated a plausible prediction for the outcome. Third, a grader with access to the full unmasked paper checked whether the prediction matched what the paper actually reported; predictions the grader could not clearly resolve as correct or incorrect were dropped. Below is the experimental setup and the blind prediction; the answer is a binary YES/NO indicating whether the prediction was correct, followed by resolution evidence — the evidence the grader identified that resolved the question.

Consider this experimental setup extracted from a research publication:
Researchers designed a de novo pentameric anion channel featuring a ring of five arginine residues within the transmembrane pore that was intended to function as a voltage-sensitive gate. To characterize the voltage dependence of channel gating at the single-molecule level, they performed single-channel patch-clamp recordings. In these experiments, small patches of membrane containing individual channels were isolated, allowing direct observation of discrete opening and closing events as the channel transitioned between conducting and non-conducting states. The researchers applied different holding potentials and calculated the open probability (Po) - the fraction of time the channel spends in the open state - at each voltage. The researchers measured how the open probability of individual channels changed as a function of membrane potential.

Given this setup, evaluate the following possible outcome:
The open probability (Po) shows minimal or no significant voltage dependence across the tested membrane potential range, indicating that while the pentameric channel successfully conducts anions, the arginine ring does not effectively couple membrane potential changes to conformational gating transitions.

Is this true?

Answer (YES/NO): NO